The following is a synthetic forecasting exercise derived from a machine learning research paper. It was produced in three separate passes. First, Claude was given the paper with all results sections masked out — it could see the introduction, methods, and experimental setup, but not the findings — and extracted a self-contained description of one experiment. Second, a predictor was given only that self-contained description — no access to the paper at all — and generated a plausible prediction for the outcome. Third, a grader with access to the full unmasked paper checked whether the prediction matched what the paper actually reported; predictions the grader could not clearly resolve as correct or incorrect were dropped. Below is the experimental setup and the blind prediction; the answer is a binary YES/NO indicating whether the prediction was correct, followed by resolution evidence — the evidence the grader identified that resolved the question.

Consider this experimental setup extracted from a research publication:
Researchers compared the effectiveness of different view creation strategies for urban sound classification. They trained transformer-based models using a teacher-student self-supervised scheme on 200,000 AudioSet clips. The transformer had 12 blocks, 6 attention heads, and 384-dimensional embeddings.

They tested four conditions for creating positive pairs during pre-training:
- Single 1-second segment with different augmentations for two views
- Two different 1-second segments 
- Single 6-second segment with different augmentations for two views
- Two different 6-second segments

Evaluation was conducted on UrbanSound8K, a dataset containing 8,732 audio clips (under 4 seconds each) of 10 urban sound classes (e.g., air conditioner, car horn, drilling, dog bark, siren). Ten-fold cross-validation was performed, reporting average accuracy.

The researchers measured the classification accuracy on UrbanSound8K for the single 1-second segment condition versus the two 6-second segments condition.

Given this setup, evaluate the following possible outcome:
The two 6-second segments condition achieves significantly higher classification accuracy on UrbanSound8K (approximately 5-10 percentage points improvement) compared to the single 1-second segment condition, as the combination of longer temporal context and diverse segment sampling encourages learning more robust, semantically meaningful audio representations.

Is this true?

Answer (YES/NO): NO